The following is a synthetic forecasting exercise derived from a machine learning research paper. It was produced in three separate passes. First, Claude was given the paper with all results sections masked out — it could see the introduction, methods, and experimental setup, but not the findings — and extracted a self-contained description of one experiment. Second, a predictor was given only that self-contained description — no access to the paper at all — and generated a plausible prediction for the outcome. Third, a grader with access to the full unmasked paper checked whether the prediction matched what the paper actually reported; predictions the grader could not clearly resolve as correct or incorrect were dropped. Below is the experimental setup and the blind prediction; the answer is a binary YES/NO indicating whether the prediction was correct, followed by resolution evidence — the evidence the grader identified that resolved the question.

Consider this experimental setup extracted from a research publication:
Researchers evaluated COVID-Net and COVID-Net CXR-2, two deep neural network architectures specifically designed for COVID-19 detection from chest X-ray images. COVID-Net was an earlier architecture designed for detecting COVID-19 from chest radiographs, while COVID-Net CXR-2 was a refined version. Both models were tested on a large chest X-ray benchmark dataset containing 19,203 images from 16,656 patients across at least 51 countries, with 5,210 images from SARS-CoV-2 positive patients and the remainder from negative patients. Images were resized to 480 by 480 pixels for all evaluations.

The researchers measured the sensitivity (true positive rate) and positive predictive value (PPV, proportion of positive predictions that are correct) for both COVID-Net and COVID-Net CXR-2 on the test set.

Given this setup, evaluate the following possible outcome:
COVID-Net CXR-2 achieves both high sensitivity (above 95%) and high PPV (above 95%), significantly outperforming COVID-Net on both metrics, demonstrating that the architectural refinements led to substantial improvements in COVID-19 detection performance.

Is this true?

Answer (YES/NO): NO